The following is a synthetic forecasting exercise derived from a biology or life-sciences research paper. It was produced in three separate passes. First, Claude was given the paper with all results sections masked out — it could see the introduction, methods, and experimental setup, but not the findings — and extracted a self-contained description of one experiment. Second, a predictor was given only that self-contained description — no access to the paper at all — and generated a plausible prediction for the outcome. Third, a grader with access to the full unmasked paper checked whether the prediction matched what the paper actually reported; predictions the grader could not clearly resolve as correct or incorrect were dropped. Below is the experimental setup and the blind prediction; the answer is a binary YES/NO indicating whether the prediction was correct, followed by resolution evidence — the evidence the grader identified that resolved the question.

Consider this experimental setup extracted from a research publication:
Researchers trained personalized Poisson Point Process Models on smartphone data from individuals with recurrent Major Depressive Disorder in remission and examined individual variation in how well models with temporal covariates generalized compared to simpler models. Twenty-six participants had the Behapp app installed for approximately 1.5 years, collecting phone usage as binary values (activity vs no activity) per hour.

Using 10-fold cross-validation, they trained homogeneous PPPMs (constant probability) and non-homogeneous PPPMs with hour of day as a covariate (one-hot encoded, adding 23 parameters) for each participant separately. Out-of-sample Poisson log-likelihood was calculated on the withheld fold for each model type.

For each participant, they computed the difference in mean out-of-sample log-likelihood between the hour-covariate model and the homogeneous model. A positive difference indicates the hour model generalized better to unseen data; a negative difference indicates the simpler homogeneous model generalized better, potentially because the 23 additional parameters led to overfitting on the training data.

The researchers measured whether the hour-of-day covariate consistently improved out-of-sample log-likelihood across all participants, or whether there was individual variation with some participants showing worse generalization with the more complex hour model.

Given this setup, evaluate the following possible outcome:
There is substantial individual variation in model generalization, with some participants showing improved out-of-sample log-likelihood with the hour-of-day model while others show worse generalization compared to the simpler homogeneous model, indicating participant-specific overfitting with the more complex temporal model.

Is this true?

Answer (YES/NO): NO